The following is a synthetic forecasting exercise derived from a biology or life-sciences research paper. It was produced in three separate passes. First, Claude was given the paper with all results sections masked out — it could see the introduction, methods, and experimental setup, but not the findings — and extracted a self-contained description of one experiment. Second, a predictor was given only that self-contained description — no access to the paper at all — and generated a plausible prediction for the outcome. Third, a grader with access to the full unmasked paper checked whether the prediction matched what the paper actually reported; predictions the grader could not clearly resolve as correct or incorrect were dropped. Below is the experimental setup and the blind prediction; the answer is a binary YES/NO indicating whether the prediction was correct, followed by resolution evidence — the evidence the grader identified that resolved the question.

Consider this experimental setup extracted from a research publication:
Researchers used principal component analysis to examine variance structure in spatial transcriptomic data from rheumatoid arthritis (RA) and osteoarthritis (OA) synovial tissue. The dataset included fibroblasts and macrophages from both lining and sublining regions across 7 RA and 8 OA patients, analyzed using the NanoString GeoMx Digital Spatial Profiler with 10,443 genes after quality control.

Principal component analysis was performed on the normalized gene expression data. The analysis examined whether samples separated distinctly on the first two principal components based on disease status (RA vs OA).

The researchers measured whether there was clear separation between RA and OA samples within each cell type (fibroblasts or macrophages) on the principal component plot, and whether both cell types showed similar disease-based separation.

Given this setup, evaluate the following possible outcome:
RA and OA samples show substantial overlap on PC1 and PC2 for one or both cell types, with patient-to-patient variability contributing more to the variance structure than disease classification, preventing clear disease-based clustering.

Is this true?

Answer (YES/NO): NO